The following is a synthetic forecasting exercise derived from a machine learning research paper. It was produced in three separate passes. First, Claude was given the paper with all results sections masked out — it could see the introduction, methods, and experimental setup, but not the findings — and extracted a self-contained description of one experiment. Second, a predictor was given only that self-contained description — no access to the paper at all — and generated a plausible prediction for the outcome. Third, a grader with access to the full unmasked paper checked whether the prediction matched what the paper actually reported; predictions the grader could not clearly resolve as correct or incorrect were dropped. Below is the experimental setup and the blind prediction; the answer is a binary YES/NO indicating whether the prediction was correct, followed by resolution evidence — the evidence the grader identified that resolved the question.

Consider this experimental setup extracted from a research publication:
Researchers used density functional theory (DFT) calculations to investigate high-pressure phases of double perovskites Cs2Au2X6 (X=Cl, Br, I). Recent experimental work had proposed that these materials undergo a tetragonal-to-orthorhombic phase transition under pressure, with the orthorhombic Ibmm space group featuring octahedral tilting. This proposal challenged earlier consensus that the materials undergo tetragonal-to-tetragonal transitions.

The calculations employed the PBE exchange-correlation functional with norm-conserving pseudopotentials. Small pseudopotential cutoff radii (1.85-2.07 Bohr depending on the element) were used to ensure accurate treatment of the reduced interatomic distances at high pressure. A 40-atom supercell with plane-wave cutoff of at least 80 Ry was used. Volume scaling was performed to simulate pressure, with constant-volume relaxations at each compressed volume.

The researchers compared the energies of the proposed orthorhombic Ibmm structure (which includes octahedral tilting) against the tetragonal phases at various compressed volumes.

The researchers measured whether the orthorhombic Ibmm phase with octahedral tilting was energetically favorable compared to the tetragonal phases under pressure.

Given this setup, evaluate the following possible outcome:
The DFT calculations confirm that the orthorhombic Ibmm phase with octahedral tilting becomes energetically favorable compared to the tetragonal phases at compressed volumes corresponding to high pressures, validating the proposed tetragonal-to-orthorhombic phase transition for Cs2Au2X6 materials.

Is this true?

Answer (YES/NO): NO